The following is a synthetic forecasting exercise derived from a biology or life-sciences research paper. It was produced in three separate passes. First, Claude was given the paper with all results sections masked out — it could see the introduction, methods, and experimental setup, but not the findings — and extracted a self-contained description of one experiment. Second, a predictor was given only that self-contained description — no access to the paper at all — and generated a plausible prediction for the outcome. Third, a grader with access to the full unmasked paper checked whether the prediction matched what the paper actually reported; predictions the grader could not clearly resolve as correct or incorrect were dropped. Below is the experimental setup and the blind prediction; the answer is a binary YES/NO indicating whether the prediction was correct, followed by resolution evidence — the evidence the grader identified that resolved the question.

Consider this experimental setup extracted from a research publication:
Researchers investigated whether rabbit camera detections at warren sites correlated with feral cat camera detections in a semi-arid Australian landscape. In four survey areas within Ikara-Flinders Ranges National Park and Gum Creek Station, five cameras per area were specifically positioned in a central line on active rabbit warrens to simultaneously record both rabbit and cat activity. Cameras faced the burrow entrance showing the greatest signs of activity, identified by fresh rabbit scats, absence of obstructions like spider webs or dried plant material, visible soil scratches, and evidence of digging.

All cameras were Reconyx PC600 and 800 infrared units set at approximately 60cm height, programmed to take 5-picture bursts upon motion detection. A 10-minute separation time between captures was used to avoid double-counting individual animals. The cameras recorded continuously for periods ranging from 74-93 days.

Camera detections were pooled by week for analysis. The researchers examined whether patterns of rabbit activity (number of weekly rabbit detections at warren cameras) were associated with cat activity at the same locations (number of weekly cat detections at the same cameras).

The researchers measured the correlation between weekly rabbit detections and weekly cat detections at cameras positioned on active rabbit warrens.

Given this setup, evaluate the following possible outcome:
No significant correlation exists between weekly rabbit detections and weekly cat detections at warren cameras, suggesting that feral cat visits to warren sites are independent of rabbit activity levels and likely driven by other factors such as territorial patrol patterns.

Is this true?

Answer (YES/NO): NO